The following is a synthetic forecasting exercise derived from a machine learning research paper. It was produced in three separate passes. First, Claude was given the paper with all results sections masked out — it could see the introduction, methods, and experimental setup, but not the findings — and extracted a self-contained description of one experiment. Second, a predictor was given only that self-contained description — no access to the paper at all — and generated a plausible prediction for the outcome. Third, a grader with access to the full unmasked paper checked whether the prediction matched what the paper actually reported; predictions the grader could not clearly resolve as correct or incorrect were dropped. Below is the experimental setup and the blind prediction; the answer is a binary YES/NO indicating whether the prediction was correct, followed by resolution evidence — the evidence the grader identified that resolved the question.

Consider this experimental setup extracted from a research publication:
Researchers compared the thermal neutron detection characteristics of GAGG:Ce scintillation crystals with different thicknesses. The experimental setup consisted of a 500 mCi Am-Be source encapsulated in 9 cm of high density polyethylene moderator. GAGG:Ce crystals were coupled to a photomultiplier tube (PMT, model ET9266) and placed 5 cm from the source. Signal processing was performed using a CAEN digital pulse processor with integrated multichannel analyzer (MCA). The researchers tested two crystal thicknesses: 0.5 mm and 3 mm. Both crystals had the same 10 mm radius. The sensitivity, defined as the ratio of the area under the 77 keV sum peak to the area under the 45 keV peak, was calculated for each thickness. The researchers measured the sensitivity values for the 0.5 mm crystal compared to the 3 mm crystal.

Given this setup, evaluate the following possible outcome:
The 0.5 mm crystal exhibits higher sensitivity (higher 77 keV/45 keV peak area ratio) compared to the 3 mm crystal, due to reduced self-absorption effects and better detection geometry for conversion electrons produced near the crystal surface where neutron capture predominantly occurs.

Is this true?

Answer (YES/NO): YES